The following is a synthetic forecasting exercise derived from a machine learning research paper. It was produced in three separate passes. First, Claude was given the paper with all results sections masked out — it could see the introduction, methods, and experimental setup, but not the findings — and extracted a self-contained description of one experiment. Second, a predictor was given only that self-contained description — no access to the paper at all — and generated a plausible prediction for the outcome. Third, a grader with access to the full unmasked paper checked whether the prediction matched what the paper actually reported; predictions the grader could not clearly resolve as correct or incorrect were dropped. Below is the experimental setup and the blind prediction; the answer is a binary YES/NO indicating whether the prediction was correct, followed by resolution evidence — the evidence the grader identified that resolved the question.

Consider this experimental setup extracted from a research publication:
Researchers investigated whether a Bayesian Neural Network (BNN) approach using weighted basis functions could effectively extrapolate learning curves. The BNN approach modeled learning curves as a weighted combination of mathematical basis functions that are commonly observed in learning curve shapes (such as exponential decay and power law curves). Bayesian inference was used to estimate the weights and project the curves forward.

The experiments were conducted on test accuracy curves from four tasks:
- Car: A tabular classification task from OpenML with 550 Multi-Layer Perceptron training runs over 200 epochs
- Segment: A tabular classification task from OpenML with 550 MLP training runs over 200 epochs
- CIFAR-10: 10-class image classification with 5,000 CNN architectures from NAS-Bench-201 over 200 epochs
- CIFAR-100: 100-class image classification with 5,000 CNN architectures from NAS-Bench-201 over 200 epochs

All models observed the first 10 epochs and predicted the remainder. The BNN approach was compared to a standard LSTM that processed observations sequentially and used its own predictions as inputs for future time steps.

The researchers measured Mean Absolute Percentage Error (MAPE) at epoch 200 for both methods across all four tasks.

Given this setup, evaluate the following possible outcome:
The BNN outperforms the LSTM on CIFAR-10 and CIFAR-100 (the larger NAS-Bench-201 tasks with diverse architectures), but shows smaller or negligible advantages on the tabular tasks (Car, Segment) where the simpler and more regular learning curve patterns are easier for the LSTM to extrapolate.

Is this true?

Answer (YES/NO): NO